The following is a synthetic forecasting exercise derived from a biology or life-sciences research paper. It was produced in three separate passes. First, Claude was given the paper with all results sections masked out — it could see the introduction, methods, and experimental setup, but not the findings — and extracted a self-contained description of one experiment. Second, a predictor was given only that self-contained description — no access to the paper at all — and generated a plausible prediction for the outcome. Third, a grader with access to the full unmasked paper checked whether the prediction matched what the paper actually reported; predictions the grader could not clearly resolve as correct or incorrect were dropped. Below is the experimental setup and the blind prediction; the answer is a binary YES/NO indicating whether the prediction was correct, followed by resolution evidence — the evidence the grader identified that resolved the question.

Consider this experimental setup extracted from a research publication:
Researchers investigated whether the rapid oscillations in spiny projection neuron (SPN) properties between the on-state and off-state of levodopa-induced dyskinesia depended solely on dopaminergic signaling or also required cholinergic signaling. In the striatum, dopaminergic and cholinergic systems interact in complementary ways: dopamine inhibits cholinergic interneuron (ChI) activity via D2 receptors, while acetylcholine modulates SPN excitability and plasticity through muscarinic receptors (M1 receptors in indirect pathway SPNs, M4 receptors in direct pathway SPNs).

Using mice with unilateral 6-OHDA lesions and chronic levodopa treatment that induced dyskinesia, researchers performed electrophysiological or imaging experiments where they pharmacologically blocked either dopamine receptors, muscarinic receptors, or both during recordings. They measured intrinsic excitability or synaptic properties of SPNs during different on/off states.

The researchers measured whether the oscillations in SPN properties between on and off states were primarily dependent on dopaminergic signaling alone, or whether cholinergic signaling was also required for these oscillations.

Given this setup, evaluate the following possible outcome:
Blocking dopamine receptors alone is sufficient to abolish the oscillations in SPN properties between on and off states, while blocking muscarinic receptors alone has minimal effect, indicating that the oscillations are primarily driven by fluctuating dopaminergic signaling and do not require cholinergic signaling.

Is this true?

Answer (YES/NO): NO